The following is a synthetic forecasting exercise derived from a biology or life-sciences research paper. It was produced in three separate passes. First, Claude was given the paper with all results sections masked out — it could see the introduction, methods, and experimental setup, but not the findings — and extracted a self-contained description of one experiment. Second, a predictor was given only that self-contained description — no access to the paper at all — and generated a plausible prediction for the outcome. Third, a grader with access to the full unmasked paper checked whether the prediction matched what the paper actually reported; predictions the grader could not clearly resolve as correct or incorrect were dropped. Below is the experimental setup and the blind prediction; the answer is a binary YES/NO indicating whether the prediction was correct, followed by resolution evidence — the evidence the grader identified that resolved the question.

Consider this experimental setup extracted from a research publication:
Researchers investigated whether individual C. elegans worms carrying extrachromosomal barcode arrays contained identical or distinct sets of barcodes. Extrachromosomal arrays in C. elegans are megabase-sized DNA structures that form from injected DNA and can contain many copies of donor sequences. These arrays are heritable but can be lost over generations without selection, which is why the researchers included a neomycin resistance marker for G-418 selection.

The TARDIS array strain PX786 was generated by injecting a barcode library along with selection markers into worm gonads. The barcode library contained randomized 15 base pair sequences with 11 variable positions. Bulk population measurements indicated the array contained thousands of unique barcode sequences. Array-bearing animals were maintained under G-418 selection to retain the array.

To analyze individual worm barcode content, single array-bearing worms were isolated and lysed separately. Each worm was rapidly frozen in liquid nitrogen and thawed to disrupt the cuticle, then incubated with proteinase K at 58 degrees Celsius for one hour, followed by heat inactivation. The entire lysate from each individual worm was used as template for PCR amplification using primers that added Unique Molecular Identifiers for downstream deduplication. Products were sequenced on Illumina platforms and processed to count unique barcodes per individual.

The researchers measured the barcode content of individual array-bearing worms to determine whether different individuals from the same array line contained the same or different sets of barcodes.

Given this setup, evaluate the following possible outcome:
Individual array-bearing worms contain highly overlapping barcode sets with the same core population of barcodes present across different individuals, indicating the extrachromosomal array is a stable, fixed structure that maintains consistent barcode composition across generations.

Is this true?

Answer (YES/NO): NO